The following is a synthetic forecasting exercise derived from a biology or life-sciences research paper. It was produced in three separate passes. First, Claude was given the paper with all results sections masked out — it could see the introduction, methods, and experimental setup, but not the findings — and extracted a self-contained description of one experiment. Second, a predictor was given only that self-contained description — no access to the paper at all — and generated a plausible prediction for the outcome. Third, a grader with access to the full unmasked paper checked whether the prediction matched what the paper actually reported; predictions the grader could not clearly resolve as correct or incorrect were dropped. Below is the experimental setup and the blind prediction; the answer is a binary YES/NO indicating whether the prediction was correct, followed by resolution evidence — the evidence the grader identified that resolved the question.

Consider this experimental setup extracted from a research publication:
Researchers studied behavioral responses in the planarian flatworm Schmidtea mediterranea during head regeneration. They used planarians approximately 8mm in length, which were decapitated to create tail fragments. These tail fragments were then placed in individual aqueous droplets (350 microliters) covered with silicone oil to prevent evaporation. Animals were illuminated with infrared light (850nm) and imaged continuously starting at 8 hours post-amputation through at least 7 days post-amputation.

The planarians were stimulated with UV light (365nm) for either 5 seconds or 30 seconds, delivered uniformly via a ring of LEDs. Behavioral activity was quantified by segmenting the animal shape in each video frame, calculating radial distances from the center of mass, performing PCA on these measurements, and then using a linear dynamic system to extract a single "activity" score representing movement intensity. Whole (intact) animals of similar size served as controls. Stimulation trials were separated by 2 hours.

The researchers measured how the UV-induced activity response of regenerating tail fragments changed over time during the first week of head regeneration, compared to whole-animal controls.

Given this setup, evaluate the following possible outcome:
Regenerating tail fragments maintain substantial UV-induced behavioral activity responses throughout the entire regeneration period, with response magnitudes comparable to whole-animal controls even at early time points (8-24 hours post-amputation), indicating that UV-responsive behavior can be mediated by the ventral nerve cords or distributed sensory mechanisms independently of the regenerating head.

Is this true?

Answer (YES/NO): NO